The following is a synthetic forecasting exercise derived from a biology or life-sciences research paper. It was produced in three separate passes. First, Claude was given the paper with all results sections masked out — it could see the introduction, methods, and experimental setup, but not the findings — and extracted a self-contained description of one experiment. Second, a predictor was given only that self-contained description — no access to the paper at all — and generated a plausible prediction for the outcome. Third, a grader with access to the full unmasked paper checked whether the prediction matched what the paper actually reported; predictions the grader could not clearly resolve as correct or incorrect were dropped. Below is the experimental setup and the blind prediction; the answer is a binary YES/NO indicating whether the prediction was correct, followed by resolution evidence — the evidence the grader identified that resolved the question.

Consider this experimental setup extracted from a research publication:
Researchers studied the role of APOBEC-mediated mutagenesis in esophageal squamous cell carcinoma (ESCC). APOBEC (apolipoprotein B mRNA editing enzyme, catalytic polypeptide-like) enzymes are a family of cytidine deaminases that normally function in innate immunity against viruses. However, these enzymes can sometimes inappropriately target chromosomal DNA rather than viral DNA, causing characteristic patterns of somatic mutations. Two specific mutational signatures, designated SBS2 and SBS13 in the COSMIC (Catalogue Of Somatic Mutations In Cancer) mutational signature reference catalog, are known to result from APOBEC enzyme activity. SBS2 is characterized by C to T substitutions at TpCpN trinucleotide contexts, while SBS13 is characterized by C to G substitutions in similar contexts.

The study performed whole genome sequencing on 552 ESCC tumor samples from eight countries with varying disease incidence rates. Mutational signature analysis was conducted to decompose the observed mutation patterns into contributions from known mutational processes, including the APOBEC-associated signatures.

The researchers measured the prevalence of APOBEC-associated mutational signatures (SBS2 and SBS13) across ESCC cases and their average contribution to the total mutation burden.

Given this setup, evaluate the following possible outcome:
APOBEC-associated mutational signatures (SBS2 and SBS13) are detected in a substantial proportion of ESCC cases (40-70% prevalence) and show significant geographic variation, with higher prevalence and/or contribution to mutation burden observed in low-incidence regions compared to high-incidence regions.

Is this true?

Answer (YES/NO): NO